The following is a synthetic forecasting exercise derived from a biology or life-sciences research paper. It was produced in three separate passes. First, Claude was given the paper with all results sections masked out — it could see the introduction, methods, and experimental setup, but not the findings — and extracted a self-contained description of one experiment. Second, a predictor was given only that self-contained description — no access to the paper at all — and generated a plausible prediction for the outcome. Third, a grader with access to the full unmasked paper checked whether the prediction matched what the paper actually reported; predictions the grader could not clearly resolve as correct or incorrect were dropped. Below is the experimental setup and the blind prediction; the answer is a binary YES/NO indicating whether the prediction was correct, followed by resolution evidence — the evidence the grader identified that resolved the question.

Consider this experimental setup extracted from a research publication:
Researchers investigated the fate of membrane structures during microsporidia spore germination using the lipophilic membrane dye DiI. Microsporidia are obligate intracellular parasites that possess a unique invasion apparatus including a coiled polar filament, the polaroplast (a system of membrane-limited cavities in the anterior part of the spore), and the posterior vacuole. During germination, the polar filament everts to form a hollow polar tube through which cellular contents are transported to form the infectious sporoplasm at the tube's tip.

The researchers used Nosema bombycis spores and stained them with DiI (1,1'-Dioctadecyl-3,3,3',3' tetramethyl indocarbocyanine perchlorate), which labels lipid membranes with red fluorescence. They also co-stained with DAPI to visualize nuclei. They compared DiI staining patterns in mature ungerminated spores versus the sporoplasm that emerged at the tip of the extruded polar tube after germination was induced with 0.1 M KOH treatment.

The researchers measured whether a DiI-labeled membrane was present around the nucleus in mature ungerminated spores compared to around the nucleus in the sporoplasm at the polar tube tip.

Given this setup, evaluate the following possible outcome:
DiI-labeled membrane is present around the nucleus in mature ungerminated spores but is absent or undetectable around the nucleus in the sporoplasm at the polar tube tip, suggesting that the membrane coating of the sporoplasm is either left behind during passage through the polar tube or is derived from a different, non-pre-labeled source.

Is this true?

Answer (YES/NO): NO